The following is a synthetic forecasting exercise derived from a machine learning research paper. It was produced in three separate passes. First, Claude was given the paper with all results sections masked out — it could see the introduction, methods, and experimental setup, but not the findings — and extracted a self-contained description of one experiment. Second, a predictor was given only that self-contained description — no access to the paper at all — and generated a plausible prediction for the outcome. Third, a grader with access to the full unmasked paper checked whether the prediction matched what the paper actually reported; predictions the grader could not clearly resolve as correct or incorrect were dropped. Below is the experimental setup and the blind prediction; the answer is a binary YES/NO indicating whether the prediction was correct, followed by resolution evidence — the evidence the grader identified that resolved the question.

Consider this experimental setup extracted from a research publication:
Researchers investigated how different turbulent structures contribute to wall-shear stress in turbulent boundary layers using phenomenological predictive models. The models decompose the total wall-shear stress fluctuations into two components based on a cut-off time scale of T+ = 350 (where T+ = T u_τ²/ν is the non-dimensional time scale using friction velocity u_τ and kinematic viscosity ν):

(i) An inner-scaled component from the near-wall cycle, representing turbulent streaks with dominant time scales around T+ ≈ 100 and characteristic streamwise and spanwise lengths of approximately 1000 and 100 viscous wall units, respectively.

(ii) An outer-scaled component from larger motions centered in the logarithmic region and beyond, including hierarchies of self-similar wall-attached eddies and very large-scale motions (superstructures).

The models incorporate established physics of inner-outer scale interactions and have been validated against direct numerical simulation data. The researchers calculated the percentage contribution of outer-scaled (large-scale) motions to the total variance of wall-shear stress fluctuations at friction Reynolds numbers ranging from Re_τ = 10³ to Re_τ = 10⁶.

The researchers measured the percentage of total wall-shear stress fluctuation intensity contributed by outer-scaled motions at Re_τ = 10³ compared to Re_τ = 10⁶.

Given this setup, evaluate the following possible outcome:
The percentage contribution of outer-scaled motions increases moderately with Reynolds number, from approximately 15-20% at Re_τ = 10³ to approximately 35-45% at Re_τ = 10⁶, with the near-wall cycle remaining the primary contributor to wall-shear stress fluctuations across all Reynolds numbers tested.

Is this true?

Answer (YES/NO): NO